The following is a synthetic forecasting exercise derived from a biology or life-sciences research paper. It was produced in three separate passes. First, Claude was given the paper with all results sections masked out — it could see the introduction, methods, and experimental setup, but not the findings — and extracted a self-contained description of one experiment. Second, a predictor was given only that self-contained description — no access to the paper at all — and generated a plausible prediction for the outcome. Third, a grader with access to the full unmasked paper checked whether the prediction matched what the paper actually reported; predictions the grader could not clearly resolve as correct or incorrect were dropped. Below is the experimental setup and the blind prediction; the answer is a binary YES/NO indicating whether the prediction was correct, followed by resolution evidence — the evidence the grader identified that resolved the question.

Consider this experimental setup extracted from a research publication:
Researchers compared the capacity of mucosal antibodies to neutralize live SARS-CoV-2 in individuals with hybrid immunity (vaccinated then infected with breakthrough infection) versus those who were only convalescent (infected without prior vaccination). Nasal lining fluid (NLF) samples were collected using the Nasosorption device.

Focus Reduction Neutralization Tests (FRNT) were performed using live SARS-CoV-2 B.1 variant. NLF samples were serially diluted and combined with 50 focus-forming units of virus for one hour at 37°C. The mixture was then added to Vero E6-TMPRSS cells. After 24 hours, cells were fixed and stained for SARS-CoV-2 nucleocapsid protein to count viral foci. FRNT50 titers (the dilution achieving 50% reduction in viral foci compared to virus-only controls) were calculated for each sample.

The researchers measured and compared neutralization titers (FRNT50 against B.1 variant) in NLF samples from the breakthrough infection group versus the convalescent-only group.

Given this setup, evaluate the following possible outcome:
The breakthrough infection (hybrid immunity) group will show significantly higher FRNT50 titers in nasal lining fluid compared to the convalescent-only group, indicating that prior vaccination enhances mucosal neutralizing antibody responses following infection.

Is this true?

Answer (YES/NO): NO